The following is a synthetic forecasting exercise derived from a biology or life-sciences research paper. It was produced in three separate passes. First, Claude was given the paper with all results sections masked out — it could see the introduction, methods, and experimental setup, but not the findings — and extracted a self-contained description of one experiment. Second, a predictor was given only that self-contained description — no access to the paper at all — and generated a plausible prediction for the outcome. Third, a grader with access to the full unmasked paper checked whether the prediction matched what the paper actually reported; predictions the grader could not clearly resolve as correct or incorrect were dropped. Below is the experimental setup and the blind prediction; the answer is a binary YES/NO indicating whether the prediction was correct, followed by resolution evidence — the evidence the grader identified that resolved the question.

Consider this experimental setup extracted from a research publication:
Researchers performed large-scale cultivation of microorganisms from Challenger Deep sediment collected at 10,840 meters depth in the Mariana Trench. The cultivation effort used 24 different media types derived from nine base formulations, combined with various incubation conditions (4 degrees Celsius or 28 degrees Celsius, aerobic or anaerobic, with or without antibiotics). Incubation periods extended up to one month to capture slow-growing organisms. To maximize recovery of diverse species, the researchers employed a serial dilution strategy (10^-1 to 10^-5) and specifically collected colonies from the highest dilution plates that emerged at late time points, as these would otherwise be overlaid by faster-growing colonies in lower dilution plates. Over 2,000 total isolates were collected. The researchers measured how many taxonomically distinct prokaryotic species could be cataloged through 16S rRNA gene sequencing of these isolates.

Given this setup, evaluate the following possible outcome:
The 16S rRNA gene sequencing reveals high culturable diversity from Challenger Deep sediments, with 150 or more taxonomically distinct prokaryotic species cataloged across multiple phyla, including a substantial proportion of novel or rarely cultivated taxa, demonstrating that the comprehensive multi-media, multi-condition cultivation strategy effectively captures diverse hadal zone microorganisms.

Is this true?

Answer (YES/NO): NO